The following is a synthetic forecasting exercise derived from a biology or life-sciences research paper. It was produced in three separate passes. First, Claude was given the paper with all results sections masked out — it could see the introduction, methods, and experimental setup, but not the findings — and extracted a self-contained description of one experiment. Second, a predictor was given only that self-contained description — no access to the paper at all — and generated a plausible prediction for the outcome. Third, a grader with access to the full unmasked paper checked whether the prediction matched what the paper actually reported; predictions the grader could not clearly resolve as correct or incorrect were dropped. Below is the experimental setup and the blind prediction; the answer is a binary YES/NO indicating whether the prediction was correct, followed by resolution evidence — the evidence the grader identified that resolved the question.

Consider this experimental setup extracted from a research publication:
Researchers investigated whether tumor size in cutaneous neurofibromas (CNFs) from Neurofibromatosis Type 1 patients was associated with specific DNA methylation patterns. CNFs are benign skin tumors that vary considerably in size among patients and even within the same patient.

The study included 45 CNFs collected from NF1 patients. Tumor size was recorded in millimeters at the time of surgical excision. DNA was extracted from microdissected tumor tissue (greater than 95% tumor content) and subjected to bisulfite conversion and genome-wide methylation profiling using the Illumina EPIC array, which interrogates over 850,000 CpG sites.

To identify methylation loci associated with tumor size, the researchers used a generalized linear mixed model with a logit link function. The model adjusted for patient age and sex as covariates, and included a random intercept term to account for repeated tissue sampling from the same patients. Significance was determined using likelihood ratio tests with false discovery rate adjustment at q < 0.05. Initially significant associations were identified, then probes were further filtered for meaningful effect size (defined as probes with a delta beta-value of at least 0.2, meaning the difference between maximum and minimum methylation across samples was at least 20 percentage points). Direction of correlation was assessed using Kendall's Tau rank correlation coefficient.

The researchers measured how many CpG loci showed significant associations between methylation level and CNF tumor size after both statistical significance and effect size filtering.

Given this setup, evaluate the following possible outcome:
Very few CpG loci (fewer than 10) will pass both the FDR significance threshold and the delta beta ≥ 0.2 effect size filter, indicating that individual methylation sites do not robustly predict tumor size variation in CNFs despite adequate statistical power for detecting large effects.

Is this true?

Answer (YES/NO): NO